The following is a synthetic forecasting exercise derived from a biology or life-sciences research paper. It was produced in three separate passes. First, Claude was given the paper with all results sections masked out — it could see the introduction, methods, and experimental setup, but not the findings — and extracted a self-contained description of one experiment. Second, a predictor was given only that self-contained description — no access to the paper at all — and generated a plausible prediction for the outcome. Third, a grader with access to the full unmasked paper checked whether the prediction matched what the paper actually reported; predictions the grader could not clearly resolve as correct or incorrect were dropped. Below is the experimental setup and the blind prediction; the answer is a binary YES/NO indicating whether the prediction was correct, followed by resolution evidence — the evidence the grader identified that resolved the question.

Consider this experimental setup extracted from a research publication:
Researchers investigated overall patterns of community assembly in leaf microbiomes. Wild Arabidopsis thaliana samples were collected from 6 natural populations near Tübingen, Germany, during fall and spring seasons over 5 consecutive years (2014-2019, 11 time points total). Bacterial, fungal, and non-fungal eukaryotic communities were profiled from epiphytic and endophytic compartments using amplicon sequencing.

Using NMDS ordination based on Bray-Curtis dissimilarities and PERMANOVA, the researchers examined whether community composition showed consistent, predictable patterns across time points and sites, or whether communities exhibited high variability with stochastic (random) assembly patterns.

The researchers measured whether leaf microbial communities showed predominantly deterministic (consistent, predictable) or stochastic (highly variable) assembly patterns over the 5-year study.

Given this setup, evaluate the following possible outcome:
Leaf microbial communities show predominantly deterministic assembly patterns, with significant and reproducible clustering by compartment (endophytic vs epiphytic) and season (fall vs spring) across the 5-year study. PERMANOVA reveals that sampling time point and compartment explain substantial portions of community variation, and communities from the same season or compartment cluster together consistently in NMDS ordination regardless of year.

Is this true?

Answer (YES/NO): NO